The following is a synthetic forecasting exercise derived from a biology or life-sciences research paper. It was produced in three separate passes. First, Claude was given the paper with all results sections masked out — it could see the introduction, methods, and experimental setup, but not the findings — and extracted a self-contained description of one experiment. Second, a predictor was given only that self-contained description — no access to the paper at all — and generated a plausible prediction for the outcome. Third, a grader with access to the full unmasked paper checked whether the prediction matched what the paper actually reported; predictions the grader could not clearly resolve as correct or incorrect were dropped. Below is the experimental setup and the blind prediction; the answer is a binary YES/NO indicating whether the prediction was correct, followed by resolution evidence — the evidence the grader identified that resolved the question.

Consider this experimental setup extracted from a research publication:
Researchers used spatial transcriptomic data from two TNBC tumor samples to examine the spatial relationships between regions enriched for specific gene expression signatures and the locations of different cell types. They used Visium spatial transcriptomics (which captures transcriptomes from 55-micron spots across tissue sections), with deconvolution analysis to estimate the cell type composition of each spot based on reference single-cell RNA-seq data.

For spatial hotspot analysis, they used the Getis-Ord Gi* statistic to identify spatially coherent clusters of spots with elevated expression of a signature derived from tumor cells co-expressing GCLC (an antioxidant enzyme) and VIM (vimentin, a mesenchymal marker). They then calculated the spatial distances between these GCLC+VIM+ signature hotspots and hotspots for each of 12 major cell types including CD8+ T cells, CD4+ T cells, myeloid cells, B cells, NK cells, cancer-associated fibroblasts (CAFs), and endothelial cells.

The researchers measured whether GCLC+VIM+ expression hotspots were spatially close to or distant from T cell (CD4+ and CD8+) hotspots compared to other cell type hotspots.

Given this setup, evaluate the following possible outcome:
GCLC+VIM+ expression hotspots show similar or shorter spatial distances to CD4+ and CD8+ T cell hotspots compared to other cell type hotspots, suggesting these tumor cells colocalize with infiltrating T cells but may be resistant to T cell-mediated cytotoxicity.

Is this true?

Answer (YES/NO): NO